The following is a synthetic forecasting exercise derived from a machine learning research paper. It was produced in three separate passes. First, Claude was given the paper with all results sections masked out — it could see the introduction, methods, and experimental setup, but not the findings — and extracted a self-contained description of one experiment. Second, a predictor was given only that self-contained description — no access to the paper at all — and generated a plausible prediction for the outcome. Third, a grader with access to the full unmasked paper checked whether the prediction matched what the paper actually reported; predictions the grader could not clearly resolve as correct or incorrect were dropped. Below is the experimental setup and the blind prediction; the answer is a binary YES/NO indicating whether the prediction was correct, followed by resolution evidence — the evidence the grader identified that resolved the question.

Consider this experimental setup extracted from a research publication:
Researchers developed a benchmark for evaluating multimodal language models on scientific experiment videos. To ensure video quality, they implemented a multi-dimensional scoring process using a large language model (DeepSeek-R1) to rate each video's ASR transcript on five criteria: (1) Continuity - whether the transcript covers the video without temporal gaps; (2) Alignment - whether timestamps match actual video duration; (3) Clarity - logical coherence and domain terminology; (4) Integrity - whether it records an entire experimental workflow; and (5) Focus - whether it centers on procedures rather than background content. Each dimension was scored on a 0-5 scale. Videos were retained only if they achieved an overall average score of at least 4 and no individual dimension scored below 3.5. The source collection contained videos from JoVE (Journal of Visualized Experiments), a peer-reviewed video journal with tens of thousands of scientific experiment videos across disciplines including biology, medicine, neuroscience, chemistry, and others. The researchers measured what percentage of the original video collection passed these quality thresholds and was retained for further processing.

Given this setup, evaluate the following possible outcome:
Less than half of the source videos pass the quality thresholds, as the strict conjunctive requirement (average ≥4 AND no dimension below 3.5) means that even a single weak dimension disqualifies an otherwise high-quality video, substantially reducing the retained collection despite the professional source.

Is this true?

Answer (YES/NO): YES